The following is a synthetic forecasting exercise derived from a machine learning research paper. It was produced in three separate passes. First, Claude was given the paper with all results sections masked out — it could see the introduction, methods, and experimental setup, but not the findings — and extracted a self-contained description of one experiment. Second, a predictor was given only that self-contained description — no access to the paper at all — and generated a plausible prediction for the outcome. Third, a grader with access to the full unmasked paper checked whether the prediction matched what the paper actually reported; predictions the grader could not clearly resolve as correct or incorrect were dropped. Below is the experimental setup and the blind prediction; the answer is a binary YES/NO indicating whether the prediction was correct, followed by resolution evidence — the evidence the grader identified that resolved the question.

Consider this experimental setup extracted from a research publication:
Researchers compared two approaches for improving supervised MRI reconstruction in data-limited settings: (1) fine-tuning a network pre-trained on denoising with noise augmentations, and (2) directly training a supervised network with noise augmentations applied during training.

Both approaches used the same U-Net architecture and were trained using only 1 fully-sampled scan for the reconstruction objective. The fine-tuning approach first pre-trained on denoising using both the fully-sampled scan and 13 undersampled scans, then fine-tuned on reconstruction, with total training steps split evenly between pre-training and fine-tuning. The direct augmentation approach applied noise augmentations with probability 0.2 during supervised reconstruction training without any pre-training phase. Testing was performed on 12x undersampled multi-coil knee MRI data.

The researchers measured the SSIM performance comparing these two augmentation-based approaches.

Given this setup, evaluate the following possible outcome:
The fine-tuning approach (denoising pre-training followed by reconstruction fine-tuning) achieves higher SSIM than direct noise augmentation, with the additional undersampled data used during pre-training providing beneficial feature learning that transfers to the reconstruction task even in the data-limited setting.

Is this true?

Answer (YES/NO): NO